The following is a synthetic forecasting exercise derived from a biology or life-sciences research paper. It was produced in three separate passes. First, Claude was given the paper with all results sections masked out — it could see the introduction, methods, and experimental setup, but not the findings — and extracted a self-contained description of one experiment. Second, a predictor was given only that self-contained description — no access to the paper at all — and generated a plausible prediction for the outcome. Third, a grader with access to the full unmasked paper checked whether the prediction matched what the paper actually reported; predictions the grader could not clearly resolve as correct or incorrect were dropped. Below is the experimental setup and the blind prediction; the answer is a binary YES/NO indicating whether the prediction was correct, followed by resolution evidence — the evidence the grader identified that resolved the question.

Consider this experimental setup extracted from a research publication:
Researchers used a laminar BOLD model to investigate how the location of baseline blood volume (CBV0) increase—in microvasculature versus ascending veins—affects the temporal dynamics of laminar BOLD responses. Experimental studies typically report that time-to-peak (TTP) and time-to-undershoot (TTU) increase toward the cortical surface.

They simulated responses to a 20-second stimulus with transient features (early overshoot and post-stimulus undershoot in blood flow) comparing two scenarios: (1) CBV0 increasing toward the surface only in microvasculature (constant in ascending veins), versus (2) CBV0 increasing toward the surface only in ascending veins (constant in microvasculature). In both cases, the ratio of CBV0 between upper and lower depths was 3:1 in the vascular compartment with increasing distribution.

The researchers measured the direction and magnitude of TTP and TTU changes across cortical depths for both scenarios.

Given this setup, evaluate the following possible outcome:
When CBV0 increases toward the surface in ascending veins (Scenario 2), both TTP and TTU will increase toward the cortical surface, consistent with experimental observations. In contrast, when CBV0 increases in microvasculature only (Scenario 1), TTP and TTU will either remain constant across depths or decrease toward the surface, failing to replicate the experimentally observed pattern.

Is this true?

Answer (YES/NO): YES